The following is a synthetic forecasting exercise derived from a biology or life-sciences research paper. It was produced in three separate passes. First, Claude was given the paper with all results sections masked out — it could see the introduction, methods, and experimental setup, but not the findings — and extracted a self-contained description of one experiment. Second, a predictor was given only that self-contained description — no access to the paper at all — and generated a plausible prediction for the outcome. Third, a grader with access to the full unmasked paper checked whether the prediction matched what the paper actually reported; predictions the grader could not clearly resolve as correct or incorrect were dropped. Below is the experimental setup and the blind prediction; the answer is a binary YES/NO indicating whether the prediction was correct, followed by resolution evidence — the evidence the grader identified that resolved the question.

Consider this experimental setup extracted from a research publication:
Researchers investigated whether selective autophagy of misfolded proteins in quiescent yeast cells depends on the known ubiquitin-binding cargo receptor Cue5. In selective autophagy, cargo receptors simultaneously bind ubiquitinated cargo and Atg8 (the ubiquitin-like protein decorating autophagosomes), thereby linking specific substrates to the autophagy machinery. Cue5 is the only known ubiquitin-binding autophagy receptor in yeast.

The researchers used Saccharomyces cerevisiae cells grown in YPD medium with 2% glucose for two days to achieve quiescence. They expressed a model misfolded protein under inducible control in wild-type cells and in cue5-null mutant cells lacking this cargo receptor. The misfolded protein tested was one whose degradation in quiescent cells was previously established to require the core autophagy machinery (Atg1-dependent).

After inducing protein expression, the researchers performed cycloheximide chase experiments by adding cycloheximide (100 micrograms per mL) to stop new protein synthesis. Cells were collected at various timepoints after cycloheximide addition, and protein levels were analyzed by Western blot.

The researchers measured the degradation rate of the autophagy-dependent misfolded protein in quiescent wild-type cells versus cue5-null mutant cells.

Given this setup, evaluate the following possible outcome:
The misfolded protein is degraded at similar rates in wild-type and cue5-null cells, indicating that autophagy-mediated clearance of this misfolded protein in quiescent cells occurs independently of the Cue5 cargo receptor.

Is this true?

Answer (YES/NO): YES